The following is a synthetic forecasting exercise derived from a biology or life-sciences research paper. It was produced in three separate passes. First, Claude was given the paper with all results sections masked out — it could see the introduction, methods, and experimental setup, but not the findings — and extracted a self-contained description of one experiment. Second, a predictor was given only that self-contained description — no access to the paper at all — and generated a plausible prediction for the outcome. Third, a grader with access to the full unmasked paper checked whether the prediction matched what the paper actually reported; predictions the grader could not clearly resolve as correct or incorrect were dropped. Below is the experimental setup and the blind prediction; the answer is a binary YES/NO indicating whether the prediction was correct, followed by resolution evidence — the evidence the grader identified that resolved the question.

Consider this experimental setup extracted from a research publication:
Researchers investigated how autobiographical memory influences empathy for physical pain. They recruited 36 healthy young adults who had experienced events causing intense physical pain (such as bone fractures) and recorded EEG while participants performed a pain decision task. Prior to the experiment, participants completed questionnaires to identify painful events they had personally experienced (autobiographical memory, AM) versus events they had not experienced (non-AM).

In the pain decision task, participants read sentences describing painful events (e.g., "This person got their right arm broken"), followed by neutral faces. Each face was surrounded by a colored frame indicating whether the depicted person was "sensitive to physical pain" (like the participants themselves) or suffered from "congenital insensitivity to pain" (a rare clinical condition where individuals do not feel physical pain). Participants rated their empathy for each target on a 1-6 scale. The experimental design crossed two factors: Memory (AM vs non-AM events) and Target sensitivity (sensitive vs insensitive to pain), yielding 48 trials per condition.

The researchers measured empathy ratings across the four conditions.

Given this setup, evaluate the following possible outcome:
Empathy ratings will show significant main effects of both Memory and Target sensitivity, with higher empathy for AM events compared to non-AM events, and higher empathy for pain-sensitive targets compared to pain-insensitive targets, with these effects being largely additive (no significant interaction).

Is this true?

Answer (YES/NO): NO